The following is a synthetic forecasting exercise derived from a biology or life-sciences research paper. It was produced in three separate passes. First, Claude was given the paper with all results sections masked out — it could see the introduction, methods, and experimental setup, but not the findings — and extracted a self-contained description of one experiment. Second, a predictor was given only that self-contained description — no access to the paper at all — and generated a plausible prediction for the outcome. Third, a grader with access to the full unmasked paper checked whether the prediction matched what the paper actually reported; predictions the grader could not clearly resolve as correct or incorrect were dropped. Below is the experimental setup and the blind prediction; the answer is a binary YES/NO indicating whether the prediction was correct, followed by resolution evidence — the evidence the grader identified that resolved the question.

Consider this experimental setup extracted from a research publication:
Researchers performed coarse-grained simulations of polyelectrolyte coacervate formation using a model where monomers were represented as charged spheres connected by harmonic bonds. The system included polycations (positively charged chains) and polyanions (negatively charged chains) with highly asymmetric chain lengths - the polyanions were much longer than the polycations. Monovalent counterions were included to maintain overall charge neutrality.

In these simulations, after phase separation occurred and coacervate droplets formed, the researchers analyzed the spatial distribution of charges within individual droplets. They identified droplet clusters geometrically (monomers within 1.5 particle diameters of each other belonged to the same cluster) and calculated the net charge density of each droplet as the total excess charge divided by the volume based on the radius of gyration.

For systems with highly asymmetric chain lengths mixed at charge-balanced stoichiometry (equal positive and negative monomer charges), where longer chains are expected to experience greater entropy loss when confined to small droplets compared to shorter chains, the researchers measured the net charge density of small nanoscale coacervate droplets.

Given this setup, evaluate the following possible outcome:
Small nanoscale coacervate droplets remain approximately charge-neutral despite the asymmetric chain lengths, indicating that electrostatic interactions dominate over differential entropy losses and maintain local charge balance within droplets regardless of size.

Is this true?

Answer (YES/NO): NO